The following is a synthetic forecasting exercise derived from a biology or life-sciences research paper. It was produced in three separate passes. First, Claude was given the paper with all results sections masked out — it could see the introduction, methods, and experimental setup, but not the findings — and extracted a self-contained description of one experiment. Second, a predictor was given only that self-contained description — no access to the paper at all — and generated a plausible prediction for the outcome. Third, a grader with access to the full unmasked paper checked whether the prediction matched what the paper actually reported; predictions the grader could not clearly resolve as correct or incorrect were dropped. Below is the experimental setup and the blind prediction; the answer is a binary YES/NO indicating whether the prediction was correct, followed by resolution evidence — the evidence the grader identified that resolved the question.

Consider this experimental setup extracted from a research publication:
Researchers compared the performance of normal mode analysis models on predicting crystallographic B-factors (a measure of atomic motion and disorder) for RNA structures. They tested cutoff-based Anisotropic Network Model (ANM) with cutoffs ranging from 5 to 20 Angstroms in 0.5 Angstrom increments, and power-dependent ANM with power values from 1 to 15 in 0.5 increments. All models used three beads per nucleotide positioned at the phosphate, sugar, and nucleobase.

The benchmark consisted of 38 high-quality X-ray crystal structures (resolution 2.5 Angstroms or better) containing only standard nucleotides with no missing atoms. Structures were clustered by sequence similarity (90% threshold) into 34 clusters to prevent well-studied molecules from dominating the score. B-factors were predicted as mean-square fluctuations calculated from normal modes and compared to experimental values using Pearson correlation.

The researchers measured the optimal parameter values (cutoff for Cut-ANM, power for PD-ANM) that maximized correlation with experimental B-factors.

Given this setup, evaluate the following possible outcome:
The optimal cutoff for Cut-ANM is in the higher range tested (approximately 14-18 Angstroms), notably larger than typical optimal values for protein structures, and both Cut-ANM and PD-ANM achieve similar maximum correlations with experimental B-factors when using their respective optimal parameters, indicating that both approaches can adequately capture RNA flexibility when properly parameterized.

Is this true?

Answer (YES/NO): NO